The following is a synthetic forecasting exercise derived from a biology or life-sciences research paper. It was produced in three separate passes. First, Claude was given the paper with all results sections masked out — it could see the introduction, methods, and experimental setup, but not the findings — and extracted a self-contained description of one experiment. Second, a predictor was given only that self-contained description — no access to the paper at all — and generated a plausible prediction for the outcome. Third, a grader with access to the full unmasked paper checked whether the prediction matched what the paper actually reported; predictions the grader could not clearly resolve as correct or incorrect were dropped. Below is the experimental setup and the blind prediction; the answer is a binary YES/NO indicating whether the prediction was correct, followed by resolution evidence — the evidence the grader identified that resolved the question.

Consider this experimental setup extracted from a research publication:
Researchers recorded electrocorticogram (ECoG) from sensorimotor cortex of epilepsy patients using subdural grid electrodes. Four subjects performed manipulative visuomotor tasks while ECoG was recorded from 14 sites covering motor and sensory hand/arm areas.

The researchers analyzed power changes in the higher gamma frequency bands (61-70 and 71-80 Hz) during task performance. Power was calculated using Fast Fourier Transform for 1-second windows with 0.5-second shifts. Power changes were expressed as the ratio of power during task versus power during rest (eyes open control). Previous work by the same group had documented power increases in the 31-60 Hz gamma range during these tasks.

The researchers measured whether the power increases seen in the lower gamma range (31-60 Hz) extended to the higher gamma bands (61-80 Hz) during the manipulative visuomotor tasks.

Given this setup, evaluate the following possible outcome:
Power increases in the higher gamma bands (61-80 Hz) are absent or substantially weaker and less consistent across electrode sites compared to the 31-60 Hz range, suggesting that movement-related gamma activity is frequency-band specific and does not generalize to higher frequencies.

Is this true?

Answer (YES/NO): NO